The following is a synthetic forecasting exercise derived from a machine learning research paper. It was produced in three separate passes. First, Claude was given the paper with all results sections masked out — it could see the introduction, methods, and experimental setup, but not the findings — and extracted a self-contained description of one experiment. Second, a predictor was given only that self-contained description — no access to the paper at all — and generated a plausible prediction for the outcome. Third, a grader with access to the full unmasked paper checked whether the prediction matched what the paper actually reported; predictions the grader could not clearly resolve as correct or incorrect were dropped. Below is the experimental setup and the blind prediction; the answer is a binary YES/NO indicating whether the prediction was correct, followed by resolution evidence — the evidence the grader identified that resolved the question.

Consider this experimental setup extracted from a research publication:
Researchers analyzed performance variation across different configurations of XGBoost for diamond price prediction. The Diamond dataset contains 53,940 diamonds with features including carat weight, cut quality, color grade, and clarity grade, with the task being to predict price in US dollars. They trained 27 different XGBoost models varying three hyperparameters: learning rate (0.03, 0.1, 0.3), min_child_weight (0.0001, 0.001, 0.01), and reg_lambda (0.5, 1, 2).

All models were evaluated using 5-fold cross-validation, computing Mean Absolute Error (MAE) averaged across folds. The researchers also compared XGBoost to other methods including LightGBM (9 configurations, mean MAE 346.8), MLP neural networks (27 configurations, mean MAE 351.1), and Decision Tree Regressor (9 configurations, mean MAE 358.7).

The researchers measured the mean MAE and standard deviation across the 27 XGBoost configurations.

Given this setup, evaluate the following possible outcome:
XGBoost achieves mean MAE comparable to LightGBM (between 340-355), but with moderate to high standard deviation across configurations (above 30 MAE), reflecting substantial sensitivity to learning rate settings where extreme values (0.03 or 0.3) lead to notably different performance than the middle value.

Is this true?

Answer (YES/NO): NO